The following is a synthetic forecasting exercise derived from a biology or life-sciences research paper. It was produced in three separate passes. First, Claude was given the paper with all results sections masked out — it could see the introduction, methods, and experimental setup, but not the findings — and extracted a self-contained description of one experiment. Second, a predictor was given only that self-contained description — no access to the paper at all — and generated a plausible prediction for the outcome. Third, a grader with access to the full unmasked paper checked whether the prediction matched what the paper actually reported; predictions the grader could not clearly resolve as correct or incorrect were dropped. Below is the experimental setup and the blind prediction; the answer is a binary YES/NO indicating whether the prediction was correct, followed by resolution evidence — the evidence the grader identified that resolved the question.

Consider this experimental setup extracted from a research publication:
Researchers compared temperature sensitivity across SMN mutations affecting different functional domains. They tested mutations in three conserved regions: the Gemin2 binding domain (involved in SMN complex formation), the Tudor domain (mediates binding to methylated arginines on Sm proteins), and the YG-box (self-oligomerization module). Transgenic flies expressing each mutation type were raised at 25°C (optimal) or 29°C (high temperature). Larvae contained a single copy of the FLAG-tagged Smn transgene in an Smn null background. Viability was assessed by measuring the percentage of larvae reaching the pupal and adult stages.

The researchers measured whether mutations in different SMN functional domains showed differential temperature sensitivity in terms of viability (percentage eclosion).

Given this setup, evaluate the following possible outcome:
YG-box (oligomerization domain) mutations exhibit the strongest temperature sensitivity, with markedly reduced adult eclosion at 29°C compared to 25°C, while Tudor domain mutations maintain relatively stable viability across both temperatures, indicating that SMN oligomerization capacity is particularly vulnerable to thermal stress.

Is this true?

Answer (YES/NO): NO